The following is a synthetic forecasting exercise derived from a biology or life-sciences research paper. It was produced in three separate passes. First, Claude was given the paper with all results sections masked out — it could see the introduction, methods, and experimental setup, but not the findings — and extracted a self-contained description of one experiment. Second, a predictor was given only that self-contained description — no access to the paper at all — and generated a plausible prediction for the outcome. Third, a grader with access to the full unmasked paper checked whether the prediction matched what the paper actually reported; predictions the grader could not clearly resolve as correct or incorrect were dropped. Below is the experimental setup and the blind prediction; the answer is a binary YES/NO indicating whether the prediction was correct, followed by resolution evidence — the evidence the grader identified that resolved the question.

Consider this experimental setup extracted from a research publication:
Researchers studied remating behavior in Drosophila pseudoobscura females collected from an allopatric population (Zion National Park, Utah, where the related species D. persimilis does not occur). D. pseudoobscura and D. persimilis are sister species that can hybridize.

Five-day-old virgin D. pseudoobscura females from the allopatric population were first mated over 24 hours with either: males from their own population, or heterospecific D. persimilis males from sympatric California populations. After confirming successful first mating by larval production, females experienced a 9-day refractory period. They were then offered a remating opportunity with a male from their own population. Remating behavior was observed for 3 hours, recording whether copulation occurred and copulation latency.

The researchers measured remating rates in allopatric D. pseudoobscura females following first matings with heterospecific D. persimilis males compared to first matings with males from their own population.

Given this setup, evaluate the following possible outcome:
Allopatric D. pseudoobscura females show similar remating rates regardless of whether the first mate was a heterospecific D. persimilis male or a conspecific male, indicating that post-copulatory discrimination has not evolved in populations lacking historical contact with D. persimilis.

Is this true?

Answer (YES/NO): NO